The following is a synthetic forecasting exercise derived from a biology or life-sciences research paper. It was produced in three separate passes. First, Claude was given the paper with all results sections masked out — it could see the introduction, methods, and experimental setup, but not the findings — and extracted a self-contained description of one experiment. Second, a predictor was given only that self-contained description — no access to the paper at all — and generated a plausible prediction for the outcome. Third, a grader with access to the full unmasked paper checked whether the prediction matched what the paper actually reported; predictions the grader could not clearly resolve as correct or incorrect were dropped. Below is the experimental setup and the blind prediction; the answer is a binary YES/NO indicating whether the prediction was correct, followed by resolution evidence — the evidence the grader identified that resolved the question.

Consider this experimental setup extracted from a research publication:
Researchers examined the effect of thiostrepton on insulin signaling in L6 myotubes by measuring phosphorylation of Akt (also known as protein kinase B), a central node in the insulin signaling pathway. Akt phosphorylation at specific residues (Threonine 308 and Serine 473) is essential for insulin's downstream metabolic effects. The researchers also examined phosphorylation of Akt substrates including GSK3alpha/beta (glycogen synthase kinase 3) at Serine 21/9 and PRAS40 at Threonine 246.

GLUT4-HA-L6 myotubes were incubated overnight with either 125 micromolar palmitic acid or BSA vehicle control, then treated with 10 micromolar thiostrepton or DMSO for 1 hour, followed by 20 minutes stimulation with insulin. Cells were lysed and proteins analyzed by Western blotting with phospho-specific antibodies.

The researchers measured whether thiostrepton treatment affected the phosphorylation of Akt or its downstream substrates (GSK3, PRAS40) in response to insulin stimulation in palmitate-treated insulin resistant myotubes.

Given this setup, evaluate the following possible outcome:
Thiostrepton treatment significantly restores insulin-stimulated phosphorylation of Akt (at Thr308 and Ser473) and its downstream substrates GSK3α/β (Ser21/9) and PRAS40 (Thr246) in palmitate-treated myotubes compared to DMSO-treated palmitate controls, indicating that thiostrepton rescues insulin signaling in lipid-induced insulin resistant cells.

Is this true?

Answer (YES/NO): NO